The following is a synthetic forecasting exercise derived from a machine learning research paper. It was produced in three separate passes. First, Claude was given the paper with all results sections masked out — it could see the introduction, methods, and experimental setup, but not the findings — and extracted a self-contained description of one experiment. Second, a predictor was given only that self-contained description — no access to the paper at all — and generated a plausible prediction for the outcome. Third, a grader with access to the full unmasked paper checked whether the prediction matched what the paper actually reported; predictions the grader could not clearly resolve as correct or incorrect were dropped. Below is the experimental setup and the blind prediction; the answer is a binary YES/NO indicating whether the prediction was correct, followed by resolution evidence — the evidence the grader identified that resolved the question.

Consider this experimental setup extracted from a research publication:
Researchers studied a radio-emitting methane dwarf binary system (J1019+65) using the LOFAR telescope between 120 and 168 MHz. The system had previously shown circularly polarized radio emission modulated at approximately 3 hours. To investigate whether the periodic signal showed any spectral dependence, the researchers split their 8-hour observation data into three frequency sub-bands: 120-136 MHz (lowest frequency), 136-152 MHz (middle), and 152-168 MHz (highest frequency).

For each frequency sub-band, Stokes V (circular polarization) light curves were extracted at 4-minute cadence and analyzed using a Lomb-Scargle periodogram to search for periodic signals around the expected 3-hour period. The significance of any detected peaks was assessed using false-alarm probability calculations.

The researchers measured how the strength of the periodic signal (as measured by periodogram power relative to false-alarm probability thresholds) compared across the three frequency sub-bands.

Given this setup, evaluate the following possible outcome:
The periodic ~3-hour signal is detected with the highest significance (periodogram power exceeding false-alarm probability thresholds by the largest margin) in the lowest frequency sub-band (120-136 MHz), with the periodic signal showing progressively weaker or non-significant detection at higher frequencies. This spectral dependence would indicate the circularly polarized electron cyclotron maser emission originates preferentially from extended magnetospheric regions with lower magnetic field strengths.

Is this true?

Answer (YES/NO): YES